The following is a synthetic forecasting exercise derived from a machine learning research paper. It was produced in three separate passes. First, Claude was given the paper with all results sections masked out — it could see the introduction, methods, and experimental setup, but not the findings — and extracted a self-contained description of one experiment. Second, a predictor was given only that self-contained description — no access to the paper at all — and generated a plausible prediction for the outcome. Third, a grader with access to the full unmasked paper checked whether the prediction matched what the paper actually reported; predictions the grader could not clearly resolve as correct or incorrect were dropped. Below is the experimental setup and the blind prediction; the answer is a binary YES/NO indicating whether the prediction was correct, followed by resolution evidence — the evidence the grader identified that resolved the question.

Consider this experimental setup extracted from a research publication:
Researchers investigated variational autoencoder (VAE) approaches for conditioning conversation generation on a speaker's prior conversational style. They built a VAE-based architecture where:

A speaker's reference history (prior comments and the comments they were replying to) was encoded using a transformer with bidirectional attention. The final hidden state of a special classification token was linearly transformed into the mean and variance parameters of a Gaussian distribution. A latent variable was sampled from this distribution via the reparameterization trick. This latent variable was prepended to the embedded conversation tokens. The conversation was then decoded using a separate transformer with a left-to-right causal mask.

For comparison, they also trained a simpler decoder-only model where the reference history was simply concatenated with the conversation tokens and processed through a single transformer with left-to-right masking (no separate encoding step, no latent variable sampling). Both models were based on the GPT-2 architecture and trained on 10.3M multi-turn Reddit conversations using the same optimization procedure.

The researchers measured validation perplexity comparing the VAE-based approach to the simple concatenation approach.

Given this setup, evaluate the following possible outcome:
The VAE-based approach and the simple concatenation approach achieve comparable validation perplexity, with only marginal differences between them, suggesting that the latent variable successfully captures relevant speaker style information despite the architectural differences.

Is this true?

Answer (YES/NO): NO